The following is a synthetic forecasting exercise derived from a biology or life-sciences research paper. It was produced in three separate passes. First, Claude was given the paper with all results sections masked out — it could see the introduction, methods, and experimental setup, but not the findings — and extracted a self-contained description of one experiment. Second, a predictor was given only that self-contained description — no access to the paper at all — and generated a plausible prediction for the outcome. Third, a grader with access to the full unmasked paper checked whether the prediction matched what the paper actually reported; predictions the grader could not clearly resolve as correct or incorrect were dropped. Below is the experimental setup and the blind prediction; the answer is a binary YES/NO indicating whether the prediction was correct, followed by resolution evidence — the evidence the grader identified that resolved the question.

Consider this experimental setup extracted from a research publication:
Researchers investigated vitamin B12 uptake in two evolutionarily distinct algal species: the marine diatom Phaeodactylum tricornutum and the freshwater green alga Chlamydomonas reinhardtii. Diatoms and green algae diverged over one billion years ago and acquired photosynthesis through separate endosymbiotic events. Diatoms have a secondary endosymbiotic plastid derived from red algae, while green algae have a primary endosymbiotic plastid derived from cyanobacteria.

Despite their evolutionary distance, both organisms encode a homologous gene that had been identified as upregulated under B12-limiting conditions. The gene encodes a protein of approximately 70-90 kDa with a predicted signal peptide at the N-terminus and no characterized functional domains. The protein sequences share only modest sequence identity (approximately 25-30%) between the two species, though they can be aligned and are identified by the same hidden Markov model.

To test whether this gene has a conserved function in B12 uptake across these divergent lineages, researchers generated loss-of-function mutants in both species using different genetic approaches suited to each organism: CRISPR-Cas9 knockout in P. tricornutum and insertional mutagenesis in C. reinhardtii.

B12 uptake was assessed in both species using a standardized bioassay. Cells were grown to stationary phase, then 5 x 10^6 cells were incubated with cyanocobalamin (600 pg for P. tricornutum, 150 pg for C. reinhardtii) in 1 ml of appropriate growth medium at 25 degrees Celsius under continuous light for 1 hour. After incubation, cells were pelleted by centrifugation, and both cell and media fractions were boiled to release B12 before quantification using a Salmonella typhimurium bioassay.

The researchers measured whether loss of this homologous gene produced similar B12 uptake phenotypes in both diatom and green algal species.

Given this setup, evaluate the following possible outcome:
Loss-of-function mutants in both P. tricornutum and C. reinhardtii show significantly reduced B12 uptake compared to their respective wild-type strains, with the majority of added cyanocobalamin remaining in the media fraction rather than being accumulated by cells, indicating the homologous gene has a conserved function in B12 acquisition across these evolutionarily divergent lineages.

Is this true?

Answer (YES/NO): YES